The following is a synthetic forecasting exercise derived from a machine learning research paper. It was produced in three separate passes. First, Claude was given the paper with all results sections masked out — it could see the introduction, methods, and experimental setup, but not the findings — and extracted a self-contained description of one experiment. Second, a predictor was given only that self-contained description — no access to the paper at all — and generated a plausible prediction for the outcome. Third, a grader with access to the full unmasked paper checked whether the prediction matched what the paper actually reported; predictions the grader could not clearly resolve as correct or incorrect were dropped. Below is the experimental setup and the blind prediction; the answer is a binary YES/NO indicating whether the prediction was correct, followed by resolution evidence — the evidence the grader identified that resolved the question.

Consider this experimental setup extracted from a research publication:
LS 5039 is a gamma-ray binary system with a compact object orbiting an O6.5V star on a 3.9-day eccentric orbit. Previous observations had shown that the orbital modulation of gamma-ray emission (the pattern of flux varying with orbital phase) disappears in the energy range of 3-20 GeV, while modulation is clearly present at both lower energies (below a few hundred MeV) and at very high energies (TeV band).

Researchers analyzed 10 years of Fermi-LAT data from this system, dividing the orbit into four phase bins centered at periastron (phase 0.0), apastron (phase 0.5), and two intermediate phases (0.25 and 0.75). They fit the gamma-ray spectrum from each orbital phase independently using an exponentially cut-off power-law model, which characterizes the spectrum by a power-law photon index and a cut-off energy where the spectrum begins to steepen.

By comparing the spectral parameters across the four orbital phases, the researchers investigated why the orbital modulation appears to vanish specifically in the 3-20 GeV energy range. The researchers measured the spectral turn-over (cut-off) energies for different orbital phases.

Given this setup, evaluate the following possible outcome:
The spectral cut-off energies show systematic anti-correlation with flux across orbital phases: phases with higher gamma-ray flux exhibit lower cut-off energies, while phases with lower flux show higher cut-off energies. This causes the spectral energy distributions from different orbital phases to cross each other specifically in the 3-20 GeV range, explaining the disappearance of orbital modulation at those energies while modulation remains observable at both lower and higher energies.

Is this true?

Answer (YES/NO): YES